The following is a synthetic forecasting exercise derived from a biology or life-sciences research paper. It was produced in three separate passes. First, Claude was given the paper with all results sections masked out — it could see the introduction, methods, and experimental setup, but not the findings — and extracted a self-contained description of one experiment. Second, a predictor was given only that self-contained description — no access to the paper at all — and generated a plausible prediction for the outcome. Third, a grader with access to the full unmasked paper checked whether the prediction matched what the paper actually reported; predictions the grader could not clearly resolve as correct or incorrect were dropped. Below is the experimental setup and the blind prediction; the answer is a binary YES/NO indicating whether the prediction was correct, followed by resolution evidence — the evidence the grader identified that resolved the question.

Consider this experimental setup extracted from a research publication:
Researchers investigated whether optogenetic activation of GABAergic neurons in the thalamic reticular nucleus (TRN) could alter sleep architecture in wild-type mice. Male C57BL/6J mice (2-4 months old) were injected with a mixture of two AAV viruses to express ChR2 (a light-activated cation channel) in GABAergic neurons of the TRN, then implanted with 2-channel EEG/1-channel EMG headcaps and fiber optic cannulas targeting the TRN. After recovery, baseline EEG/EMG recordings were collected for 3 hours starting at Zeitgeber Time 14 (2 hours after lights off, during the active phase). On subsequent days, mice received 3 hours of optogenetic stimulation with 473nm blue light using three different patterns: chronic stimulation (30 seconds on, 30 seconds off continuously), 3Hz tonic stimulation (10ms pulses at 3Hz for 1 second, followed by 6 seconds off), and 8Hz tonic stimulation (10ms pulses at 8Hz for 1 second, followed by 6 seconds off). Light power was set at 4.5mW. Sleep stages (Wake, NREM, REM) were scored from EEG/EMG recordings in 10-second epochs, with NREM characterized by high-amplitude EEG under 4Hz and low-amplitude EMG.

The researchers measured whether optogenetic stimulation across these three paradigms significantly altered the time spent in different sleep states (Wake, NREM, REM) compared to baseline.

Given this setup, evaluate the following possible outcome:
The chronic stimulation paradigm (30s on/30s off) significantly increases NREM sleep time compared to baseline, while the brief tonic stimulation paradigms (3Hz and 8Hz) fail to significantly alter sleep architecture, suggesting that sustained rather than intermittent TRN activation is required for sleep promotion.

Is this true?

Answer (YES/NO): NO